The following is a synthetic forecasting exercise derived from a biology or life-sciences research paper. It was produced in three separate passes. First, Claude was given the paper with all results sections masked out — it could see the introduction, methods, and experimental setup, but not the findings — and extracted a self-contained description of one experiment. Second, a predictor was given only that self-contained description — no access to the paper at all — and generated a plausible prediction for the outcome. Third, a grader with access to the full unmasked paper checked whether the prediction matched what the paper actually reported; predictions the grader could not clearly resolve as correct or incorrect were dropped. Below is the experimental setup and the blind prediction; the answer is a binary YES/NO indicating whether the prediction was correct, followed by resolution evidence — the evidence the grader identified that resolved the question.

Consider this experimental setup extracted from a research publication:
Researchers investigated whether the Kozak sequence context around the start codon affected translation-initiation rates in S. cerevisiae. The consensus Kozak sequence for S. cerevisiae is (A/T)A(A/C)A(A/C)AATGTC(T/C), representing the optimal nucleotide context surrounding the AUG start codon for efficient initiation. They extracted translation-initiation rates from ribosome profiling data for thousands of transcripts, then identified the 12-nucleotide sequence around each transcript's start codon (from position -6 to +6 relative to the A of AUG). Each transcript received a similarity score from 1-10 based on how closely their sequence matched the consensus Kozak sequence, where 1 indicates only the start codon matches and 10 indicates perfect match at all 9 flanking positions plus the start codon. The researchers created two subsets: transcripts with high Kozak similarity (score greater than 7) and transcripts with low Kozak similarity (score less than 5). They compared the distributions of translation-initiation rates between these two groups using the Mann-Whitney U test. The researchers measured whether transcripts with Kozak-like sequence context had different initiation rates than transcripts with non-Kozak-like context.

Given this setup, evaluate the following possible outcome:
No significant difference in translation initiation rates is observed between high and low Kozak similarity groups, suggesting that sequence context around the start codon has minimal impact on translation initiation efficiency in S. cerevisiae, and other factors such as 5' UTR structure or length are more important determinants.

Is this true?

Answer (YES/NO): NO